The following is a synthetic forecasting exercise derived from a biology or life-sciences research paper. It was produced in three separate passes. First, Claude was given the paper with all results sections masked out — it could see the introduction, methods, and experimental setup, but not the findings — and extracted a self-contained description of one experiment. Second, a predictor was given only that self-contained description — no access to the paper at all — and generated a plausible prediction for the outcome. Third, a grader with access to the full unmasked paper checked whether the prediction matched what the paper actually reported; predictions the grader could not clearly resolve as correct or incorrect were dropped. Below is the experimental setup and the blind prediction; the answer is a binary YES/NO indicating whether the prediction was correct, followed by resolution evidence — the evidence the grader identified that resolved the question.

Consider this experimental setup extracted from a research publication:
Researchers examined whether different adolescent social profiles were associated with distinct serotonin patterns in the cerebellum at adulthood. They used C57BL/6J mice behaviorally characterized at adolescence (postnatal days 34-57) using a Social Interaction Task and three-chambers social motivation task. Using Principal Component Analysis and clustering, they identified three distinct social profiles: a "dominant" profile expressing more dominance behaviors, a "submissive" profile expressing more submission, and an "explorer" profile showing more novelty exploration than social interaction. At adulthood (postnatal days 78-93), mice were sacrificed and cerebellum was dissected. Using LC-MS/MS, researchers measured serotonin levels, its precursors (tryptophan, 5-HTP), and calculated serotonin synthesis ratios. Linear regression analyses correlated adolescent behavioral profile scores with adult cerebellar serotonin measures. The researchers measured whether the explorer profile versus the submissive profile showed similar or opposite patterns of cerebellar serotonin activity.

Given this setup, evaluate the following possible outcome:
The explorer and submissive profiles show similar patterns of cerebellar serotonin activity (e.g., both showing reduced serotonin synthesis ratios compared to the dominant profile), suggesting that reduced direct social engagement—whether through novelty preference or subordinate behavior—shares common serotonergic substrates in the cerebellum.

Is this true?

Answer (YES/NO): NO